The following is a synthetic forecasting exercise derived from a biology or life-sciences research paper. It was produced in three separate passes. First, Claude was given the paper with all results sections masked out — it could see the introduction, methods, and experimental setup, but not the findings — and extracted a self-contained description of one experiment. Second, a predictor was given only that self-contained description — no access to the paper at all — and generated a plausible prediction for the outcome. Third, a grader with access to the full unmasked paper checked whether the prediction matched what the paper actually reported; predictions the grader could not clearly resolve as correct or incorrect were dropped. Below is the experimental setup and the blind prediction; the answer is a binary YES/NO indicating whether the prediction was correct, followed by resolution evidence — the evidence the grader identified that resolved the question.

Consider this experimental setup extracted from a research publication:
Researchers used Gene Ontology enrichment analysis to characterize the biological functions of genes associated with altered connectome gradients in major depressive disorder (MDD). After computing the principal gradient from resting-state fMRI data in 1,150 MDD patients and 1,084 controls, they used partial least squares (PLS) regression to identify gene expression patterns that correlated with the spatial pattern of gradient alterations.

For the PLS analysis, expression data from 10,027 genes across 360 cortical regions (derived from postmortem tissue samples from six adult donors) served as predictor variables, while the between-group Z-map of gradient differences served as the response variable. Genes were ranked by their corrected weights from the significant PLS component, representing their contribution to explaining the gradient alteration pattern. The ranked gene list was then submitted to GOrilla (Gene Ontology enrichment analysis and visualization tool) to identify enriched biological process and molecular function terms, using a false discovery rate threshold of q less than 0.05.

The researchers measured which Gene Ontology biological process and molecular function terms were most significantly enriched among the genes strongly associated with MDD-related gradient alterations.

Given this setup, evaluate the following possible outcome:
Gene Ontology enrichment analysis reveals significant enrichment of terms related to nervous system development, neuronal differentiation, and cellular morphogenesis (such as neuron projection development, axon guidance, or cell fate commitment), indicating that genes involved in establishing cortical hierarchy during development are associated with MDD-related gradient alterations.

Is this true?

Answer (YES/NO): NO